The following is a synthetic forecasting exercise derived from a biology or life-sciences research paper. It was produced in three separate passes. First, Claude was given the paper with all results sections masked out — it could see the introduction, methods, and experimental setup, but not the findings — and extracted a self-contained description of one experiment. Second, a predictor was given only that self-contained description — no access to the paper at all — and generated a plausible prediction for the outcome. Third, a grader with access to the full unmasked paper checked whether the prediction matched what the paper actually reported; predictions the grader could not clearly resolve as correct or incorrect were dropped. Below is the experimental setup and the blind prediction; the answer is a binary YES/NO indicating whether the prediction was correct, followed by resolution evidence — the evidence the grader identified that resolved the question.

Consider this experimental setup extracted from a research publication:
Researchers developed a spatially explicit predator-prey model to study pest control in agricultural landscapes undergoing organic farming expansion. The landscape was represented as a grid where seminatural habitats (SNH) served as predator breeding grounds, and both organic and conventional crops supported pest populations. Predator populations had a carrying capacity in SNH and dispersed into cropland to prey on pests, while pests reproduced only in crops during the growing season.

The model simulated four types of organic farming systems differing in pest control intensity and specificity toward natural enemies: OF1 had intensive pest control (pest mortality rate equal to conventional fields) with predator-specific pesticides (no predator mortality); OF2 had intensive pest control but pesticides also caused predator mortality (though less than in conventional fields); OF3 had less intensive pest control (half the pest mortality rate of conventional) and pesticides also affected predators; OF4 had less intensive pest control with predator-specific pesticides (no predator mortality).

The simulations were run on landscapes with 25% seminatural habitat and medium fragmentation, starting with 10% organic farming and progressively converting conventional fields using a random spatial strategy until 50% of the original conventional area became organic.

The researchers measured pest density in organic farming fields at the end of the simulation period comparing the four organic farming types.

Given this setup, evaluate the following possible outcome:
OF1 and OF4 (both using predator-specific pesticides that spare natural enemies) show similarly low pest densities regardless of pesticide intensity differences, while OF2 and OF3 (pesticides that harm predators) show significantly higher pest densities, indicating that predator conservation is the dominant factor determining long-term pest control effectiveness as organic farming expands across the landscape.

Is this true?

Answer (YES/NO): NO